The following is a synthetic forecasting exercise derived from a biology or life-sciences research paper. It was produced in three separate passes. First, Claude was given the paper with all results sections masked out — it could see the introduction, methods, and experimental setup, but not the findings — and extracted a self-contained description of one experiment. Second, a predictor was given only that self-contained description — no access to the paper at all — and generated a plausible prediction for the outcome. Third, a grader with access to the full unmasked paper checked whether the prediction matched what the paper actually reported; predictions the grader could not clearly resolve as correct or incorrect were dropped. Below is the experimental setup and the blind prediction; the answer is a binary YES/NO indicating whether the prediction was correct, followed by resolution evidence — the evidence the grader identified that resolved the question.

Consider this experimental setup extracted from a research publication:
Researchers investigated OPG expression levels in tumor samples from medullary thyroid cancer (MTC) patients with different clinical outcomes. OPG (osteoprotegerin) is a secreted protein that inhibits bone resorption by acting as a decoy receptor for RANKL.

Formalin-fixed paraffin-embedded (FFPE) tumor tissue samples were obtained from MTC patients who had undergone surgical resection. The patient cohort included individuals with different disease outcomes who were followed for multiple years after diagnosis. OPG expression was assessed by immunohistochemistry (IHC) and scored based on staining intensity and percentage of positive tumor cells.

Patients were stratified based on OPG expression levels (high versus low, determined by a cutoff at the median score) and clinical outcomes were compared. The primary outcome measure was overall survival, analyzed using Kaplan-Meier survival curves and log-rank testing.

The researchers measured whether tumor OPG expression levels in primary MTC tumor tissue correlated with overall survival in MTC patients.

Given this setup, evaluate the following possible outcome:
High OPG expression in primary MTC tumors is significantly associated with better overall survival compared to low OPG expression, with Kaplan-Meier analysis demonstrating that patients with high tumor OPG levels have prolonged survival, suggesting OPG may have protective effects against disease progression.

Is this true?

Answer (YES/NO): NO